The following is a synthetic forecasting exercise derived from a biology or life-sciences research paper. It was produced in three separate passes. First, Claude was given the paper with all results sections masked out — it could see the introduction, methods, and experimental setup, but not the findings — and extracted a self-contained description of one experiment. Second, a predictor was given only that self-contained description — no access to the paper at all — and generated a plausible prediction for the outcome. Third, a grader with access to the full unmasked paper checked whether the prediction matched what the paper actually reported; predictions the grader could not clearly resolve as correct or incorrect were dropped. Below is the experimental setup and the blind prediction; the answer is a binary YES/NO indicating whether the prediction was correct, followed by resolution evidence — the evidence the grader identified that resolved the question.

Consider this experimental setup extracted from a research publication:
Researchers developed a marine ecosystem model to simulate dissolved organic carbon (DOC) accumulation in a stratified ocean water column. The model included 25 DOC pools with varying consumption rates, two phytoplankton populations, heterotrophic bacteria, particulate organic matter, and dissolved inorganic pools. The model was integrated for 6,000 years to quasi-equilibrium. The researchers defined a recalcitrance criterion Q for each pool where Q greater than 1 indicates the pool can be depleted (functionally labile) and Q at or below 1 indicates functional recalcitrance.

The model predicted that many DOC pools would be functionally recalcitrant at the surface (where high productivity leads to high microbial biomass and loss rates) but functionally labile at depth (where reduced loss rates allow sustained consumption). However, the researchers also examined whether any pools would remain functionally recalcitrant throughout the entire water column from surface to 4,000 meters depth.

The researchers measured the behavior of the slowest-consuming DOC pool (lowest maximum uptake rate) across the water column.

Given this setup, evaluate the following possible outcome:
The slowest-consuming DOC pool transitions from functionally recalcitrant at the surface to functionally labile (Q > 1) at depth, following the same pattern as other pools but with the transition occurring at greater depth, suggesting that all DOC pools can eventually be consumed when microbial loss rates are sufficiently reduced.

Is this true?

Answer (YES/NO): NO